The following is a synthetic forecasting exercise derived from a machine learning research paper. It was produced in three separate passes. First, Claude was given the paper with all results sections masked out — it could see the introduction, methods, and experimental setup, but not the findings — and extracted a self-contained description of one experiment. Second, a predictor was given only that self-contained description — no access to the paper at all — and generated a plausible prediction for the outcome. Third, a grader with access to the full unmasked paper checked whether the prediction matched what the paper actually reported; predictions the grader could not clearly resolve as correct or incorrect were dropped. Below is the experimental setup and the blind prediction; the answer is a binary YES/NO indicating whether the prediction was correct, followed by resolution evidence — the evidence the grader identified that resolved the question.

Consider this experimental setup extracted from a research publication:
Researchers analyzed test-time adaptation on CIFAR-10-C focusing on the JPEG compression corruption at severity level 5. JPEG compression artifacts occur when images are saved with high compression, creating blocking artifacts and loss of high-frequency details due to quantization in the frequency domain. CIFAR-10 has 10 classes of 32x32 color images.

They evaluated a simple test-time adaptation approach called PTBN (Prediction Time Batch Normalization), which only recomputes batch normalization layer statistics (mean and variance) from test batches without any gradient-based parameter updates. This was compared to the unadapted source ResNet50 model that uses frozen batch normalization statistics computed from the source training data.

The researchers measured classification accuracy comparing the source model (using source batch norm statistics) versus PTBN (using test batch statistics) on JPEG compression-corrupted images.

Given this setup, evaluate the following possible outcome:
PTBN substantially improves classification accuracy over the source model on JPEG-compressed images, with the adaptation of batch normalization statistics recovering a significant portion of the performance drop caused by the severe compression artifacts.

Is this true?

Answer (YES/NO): NO